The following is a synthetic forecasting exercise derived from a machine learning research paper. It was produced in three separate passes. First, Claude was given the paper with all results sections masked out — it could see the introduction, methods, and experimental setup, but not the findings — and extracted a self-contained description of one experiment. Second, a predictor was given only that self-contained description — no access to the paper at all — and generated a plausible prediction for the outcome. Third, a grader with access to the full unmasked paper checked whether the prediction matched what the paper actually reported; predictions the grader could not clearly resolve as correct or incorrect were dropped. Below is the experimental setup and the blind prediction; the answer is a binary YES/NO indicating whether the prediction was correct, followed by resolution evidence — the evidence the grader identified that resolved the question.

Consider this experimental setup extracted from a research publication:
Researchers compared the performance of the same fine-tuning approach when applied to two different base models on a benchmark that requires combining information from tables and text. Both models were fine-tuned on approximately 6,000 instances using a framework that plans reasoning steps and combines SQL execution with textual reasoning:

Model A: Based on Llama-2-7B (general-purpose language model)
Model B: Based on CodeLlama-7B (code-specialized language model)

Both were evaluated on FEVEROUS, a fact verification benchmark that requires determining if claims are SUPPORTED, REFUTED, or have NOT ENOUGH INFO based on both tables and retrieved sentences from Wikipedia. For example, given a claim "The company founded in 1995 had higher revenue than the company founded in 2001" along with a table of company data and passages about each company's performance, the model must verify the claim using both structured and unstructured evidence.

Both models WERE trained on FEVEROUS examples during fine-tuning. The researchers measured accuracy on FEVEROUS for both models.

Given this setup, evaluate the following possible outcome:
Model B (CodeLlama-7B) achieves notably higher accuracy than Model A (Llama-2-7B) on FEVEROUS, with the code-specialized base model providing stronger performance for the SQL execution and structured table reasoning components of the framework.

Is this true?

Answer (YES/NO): NO